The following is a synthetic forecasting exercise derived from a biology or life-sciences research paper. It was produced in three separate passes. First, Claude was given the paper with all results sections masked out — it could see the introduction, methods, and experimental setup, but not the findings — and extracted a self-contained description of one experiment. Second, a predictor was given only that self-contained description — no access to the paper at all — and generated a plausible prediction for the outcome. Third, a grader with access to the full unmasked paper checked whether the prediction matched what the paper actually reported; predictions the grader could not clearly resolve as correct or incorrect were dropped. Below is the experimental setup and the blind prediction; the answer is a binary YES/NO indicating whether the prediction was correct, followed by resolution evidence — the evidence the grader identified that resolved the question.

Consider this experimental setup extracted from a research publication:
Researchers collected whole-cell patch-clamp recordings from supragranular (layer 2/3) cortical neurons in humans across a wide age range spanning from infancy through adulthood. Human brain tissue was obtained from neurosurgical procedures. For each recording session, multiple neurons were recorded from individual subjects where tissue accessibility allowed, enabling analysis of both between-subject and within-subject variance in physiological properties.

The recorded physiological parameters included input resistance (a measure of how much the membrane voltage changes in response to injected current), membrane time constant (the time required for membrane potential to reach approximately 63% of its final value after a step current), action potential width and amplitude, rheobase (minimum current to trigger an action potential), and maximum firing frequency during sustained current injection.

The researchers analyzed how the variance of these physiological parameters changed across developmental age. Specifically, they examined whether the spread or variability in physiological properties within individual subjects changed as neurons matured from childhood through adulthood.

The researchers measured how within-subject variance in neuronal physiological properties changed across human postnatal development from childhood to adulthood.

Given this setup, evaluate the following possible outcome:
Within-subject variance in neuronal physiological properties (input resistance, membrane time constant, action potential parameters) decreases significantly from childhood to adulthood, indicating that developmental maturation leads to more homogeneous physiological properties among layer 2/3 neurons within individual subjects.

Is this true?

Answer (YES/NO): YES